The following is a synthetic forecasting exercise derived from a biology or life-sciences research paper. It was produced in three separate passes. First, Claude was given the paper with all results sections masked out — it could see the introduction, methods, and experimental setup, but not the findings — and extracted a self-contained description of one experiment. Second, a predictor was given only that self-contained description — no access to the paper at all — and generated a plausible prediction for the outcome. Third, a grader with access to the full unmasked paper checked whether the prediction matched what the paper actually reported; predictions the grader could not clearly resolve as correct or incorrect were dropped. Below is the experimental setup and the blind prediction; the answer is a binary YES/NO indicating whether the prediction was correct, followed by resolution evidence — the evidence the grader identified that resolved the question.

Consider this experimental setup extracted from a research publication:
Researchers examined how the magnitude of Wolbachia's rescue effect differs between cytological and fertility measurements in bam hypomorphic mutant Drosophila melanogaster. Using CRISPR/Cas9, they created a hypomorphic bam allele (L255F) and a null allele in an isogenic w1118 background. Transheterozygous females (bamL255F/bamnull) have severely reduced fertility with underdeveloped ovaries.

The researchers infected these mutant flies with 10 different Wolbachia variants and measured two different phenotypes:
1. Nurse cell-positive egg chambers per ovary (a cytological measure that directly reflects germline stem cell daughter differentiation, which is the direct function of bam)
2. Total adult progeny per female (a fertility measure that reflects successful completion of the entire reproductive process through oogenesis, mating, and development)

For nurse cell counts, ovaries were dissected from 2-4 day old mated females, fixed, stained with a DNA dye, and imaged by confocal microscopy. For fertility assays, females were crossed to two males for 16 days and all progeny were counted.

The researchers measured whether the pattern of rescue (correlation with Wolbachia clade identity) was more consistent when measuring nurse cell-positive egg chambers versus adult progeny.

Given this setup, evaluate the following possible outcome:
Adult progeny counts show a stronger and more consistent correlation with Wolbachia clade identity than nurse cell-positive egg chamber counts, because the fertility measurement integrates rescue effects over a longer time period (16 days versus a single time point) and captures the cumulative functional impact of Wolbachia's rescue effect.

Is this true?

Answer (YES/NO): NO